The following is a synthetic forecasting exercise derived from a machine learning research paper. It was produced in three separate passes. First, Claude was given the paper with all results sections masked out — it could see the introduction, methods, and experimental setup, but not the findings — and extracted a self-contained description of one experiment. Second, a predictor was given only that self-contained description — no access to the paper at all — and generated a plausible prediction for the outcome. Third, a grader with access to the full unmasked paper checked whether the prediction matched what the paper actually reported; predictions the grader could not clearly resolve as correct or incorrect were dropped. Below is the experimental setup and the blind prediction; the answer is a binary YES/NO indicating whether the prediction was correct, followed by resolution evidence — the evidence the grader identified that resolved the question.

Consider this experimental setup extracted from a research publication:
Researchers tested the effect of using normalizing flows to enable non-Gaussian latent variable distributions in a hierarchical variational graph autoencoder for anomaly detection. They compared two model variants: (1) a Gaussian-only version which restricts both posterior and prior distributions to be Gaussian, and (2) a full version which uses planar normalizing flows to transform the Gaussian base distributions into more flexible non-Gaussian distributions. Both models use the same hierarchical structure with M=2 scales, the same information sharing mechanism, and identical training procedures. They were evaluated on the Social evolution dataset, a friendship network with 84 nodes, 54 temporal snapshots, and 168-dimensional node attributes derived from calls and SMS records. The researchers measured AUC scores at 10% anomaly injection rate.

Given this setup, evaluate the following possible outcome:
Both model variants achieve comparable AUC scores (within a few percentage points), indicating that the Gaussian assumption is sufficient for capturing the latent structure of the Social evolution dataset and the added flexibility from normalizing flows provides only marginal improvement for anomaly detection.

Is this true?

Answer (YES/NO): NO